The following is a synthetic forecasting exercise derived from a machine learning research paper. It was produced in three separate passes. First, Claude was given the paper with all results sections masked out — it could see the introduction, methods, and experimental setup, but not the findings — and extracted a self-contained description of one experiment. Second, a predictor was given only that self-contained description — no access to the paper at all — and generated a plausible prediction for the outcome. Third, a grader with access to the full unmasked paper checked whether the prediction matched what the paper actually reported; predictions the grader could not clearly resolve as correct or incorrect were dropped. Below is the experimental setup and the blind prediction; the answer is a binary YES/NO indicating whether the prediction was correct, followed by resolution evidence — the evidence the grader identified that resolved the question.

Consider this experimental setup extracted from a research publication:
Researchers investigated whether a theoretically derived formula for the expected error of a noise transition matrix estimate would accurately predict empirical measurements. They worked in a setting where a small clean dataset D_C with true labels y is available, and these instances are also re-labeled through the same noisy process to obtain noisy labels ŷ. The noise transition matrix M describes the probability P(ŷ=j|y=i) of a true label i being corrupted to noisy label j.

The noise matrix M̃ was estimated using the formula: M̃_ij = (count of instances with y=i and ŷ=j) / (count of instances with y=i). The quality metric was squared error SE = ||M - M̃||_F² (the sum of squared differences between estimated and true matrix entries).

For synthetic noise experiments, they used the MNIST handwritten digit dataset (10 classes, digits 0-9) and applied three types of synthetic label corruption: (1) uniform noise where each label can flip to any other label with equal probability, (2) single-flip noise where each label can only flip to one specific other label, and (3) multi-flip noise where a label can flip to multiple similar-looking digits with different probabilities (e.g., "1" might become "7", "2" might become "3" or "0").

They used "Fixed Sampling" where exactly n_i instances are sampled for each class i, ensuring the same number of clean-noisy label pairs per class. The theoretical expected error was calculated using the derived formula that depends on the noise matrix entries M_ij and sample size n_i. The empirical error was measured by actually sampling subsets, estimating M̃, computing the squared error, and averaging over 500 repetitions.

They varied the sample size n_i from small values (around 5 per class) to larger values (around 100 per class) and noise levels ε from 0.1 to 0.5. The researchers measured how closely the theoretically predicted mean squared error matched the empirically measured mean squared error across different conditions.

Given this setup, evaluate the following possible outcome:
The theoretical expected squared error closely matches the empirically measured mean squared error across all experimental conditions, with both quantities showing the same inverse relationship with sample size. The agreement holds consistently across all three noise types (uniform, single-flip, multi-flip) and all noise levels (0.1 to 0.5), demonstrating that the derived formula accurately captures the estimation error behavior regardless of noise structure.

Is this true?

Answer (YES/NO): NO